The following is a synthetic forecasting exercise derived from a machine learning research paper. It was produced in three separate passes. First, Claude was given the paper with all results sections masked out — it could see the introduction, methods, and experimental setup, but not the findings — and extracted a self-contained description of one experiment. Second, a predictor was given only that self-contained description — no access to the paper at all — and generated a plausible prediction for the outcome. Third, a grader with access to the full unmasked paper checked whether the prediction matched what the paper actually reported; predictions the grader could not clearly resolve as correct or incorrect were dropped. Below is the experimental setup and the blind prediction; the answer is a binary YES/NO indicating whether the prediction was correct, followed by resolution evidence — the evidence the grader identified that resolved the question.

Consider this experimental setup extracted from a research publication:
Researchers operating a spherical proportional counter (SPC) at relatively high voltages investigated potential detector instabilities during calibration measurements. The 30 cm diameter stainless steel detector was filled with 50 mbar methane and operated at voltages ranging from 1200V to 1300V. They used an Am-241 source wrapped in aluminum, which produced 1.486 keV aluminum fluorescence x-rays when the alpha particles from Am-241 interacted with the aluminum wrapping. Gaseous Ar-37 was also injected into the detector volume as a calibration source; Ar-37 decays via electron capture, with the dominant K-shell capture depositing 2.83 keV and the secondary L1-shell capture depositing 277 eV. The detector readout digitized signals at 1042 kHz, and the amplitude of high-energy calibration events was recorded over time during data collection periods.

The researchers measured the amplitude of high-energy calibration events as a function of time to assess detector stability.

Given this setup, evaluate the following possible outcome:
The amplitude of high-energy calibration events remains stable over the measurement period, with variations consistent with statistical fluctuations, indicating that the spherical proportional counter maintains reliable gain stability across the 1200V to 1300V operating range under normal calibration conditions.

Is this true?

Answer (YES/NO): NO